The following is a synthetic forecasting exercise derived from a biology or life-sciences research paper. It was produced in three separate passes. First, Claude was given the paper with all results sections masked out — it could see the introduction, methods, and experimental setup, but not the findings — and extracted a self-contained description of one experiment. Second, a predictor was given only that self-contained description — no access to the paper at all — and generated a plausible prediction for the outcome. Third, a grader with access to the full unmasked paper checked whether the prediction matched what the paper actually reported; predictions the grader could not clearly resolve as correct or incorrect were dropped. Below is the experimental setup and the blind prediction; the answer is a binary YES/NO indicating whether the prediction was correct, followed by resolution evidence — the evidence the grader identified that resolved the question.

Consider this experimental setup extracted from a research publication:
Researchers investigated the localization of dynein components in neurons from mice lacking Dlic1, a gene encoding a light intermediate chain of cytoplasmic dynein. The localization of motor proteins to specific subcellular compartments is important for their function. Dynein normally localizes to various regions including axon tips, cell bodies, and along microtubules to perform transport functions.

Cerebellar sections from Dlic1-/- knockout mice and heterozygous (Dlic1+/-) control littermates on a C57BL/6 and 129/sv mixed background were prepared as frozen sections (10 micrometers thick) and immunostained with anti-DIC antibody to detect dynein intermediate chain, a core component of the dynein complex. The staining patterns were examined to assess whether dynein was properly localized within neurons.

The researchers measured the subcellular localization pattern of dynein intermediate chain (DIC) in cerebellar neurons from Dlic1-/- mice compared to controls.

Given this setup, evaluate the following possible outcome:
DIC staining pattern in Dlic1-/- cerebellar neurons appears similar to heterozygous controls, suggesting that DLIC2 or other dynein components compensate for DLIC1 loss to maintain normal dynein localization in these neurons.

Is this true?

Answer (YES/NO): NO